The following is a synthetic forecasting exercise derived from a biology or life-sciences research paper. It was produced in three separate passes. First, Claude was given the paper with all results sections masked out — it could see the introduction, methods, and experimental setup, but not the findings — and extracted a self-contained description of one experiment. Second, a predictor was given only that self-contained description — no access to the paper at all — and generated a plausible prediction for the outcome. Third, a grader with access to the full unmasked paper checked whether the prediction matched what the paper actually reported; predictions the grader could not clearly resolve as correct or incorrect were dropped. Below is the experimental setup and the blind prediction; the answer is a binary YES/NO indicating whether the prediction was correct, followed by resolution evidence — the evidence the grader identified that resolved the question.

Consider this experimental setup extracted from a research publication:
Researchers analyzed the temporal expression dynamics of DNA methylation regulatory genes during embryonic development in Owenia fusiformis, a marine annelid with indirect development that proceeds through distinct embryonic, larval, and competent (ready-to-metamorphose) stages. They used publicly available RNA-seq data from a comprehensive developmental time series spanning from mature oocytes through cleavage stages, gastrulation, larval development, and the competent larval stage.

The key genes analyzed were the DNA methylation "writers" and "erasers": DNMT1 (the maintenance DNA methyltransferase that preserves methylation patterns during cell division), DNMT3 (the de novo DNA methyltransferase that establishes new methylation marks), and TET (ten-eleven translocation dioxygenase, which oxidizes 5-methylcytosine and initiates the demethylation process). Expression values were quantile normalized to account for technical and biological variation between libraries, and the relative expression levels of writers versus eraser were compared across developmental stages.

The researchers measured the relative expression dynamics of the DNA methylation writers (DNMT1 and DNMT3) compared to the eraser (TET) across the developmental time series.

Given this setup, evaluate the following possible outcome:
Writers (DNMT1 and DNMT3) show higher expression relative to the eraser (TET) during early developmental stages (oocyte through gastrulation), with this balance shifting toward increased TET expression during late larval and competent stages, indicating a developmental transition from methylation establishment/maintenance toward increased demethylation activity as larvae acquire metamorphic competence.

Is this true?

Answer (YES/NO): YES